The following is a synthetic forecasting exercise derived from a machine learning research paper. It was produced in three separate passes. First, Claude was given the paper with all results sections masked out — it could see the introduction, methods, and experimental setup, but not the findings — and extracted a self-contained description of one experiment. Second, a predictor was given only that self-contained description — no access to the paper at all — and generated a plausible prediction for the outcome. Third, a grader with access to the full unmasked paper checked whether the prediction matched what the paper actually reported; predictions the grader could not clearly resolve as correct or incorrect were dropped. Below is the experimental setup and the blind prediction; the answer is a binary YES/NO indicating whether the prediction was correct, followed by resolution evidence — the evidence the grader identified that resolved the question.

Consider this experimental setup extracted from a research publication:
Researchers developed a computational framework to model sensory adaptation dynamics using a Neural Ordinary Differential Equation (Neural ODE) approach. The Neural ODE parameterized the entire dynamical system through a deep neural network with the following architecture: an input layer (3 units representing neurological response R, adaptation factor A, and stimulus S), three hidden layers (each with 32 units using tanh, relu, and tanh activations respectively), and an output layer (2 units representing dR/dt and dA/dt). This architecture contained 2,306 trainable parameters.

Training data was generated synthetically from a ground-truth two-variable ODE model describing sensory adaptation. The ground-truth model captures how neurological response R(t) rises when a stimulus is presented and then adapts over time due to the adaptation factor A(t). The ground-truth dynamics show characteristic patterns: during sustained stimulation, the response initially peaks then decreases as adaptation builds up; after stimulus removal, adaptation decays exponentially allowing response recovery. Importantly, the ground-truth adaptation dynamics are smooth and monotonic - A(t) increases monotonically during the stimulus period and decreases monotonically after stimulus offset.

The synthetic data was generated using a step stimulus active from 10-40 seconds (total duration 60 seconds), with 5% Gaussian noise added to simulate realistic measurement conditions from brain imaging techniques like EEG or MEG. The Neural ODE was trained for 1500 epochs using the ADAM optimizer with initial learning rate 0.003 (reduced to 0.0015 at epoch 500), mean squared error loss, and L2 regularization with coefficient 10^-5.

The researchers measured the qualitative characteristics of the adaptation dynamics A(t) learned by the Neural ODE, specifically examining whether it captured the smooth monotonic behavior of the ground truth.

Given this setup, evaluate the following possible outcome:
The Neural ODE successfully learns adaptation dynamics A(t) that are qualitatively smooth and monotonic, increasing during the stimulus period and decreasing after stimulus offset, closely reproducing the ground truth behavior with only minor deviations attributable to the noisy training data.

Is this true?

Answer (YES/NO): NO